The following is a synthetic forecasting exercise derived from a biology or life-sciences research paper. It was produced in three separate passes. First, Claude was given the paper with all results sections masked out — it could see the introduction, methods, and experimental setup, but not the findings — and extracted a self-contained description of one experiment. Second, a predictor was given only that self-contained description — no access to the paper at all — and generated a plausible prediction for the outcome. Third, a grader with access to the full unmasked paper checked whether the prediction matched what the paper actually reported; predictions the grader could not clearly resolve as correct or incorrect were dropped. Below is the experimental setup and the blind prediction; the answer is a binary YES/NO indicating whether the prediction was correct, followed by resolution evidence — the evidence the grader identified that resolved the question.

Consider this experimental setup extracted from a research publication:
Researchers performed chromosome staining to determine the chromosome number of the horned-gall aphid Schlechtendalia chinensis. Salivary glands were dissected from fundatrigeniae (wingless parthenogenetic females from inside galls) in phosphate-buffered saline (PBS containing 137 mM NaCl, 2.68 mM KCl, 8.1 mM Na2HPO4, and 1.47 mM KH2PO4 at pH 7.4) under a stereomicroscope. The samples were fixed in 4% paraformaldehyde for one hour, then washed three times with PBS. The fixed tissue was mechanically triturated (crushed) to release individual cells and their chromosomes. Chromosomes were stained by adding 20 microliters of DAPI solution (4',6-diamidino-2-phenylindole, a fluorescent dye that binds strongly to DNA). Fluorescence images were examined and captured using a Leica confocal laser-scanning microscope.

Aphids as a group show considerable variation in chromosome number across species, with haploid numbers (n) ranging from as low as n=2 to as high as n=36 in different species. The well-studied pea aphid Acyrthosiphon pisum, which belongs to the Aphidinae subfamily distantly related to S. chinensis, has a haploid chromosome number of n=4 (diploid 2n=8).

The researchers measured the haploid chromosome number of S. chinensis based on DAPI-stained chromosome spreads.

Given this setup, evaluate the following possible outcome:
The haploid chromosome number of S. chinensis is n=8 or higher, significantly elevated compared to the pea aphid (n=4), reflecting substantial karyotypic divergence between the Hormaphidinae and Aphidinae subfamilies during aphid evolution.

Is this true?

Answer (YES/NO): YES